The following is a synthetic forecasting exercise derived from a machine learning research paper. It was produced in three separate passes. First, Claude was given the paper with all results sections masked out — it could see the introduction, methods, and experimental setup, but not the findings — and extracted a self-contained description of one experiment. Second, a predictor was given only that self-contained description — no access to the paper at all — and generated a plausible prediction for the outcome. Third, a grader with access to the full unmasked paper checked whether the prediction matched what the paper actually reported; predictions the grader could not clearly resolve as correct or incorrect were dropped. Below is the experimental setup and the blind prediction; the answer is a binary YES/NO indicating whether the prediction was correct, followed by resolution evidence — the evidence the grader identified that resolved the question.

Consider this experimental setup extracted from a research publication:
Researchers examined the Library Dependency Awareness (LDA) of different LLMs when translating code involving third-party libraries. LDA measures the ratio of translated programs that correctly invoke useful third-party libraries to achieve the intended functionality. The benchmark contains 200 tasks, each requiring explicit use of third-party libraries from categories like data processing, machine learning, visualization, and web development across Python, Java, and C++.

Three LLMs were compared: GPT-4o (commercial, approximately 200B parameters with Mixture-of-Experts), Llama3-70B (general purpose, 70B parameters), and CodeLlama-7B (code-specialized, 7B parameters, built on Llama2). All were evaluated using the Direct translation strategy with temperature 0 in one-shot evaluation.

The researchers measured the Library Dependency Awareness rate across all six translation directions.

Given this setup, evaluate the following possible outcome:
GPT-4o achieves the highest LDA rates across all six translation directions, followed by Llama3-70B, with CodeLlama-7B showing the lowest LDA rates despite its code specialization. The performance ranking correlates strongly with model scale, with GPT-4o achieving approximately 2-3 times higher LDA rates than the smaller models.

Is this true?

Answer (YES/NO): NO